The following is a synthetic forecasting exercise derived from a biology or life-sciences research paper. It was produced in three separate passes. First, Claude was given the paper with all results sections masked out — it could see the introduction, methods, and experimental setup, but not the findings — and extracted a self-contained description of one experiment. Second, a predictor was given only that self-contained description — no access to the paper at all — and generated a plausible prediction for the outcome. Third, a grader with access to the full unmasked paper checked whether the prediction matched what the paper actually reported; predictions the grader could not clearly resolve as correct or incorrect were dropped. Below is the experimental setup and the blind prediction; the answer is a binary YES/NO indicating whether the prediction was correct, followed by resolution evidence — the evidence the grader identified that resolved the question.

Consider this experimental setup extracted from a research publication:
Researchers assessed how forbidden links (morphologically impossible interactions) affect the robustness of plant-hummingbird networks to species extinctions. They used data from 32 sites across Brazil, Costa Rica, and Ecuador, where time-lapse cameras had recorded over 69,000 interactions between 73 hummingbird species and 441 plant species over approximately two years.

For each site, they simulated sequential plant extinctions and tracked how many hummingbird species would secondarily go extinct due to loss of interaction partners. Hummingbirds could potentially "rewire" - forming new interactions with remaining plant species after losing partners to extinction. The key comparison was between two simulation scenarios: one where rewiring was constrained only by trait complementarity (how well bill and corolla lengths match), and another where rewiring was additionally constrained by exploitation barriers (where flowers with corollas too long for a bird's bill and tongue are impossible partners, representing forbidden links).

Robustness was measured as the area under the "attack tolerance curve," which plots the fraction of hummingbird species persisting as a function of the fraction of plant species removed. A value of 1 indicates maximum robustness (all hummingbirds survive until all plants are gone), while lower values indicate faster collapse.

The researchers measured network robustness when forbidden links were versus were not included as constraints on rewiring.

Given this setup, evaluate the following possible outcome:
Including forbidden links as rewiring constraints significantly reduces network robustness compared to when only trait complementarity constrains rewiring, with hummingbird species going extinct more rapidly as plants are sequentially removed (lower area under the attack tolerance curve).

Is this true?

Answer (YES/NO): YES